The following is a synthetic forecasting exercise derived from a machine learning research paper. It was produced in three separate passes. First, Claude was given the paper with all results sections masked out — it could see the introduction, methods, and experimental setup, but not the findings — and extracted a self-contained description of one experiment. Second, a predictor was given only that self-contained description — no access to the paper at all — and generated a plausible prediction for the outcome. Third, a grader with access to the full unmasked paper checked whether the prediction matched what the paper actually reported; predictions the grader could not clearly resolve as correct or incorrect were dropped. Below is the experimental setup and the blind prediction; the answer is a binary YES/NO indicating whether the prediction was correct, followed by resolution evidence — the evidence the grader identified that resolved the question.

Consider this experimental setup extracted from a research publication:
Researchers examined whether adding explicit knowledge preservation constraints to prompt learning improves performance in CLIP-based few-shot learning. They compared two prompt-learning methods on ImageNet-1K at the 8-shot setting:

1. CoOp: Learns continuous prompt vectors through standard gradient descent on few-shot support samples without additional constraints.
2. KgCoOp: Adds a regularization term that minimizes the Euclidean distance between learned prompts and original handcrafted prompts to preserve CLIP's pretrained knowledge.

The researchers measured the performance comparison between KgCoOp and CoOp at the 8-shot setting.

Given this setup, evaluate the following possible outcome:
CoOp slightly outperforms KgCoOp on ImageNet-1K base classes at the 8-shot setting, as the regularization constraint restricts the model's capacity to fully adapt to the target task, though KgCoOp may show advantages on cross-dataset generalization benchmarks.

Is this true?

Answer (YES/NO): NO